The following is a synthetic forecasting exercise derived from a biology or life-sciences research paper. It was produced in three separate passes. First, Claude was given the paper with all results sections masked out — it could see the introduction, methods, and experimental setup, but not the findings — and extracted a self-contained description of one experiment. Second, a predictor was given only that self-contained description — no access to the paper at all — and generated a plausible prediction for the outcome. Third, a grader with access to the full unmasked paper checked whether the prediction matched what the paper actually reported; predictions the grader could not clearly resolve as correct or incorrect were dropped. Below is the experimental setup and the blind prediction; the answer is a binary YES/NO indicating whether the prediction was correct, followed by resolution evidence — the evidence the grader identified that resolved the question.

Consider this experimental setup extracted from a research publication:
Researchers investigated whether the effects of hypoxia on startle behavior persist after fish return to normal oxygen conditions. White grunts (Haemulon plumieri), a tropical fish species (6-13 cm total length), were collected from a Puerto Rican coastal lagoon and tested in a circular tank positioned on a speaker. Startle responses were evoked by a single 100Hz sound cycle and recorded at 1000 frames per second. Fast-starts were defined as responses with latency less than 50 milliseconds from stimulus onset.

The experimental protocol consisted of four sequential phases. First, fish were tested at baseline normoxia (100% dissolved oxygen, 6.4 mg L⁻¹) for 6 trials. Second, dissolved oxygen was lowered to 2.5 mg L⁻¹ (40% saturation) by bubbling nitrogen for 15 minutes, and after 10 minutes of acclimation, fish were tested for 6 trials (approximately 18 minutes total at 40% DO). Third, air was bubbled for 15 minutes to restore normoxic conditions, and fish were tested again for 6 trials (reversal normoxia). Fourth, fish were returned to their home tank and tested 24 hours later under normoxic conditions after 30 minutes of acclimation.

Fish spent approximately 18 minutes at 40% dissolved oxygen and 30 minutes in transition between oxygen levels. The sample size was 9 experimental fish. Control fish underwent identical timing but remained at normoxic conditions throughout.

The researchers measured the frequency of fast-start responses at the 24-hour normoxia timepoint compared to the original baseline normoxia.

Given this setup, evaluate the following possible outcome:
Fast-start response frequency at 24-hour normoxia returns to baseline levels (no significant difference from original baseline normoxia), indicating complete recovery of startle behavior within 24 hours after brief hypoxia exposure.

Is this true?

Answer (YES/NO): NO